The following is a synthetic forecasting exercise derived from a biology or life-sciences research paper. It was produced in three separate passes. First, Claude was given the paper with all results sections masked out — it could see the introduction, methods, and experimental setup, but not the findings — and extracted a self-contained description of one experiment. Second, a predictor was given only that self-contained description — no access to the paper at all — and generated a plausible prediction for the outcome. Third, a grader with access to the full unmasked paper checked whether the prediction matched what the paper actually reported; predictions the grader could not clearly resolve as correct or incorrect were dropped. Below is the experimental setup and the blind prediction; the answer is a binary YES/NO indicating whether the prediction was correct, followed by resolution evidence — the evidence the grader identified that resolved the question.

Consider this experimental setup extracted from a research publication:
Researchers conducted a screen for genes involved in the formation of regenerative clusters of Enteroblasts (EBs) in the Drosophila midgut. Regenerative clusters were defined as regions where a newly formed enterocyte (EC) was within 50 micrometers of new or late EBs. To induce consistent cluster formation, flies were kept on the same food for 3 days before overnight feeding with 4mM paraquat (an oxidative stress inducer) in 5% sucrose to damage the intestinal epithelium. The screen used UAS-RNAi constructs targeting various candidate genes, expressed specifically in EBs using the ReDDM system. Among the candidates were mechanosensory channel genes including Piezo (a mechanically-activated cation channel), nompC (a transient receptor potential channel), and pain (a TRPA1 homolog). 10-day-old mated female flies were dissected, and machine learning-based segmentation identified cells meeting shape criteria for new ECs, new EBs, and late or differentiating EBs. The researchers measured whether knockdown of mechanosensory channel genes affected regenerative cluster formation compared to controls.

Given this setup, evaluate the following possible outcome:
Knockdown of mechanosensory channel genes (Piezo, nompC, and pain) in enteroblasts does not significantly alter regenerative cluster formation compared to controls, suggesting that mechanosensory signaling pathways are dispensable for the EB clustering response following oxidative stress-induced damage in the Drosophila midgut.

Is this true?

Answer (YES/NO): NO